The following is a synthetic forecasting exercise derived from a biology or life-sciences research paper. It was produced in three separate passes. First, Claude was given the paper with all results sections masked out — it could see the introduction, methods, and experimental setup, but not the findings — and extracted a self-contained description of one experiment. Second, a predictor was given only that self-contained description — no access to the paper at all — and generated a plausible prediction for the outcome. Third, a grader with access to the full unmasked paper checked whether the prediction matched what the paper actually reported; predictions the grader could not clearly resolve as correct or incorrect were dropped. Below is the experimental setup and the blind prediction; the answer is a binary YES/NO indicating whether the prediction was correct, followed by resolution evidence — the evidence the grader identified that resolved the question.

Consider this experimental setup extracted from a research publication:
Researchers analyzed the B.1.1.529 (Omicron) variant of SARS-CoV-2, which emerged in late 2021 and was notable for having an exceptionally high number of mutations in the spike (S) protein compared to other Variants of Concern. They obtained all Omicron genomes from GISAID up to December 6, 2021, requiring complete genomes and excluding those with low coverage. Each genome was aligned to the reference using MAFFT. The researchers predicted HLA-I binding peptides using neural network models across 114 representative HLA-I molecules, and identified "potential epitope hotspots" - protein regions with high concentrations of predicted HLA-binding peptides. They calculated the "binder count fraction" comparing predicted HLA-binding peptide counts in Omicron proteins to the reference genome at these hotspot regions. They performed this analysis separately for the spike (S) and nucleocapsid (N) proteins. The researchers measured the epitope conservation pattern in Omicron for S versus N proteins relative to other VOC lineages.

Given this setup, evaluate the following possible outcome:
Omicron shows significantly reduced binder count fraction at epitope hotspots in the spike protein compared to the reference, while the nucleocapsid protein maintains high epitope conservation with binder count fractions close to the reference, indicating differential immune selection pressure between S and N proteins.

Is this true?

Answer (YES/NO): NO